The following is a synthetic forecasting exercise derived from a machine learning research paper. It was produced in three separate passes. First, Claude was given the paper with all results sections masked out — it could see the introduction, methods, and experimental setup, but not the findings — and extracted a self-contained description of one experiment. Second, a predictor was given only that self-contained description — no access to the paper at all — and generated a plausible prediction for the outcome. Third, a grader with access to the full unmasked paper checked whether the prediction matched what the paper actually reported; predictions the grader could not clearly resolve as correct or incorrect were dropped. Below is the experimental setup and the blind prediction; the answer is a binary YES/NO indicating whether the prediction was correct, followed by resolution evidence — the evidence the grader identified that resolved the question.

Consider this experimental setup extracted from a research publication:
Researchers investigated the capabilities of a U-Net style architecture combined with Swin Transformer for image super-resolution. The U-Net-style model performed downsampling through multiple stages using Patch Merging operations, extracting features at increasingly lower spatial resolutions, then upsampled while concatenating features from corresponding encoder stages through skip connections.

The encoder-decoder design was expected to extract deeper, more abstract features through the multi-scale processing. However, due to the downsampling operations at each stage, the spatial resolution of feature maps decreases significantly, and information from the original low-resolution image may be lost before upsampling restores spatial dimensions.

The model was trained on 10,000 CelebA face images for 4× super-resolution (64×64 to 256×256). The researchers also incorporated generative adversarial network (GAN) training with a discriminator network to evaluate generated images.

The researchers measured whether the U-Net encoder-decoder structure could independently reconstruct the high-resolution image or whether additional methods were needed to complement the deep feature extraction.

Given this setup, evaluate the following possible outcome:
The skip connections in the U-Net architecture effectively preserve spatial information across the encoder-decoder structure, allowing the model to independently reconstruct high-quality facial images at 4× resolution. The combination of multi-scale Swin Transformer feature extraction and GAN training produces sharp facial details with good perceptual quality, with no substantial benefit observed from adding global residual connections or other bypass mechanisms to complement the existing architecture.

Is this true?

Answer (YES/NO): NO